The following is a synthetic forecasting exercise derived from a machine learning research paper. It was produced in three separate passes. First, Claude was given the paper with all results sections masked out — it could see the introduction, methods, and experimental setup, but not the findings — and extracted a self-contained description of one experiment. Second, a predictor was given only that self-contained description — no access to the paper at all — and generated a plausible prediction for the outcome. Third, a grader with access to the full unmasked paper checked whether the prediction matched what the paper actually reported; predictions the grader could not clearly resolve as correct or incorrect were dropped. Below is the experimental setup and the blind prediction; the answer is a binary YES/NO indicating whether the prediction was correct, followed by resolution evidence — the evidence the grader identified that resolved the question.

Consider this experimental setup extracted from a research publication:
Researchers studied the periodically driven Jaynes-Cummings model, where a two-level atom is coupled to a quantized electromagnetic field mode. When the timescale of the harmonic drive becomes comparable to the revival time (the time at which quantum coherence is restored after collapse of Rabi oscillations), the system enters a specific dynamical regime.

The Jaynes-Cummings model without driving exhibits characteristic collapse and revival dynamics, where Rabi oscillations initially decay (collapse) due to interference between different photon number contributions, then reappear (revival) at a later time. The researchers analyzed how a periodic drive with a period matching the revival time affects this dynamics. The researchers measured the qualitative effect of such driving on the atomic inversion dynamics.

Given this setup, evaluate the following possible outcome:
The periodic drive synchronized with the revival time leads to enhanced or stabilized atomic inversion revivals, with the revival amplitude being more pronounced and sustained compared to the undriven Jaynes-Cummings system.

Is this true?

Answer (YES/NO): YES